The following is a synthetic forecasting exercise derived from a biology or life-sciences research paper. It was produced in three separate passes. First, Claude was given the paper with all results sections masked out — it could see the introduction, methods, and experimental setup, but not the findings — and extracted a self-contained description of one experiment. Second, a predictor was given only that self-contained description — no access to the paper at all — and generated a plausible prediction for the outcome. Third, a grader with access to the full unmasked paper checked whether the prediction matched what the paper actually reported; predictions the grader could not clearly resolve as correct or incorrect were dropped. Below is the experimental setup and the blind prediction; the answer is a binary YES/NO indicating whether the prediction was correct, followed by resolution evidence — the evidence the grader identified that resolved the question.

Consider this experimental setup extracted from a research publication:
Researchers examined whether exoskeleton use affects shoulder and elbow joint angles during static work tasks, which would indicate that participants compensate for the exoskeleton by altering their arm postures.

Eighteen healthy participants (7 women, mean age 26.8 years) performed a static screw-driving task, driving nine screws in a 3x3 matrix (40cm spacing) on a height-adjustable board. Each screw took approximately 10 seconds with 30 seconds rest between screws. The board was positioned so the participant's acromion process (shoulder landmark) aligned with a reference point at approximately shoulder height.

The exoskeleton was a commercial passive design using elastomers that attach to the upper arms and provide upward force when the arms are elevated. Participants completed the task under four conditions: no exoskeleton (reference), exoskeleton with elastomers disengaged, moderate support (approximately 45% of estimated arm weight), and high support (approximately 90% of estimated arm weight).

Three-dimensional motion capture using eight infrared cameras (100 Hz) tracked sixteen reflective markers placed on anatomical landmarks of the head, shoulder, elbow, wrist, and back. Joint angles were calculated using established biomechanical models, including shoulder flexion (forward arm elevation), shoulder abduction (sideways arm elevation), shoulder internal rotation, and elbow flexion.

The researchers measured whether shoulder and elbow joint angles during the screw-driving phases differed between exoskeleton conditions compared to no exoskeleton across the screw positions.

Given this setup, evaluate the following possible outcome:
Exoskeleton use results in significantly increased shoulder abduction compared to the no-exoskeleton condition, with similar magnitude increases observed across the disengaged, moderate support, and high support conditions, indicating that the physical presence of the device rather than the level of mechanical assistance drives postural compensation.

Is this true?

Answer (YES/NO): NO